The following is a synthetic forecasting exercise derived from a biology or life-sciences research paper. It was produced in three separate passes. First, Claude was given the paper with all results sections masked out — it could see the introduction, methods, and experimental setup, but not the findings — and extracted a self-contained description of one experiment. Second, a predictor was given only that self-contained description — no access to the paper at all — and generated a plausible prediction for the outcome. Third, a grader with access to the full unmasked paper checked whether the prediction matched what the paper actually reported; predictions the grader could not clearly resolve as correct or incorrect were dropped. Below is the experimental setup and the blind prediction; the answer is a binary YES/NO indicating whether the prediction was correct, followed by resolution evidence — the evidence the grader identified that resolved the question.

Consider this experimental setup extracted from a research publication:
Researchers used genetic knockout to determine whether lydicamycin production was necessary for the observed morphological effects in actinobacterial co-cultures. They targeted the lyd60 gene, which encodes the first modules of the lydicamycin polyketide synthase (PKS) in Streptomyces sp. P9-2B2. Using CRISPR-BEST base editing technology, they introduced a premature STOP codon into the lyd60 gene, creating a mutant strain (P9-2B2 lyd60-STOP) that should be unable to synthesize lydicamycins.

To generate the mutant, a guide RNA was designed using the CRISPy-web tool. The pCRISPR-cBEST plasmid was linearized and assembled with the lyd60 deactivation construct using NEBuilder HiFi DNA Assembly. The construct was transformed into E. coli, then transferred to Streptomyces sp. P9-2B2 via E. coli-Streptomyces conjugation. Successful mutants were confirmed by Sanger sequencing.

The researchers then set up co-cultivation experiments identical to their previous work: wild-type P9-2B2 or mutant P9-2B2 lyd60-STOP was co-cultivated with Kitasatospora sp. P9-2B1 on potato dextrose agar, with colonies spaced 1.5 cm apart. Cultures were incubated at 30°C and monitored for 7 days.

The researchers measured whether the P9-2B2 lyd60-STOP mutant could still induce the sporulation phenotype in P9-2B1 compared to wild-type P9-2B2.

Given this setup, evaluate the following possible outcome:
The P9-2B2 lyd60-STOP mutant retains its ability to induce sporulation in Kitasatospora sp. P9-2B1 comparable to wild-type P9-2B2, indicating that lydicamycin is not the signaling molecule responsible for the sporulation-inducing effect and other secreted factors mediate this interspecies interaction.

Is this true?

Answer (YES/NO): NO